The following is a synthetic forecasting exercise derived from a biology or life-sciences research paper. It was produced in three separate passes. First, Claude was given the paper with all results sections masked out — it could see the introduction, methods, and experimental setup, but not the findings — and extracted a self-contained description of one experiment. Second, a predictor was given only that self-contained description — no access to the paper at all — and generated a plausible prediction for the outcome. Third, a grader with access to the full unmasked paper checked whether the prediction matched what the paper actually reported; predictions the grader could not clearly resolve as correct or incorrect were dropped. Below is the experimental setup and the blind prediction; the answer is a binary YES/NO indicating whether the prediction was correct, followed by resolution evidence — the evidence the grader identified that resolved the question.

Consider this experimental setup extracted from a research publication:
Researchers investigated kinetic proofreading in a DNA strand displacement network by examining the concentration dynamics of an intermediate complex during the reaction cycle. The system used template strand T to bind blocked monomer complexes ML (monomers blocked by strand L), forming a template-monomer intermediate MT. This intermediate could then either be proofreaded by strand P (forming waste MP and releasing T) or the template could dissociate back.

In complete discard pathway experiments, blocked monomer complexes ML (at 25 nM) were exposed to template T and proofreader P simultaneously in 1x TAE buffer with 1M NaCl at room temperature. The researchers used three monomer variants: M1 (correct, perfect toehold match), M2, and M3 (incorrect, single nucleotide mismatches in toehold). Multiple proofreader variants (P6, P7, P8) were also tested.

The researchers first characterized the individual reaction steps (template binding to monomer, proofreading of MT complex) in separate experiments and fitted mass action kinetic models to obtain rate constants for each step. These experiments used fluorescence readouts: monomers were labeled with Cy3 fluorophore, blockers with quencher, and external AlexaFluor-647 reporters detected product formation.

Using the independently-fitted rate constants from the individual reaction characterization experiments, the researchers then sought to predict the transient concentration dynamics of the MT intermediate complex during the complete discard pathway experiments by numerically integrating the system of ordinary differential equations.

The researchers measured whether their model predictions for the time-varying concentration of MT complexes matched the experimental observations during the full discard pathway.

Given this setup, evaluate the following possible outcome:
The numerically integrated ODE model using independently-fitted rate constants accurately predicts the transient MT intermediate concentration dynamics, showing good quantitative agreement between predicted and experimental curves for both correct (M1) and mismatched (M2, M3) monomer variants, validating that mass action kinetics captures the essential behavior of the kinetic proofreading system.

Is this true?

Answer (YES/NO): NO